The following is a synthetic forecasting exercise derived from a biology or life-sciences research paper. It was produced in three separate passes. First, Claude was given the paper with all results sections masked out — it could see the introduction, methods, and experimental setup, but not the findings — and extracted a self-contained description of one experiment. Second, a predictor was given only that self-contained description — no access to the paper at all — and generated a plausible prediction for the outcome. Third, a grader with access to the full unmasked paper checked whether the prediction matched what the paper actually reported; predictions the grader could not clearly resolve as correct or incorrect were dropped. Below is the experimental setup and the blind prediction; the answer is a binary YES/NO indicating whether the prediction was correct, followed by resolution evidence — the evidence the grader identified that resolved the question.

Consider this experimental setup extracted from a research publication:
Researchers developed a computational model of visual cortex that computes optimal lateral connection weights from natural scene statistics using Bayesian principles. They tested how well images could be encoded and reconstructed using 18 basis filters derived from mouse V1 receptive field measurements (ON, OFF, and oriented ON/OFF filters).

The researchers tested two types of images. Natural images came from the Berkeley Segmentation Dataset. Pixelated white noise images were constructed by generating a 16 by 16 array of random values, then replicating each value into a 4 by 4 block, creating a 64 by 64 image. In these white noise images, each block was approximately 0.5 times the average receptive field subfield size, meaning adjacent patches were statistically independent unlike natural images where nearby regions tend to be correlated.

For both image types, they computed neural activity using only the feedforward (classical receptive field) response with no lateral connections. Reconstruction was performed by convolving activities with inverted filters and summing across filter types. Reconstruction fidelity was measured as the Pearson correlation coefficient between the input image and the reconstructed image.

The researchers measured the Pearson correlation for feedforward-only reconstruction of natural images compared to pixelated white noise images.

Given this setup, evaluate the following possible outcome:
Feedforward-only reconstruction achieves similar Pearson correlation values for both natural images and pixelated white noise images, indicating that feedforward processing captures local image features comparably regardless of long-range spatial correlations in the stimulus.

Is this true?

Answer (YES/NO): NO